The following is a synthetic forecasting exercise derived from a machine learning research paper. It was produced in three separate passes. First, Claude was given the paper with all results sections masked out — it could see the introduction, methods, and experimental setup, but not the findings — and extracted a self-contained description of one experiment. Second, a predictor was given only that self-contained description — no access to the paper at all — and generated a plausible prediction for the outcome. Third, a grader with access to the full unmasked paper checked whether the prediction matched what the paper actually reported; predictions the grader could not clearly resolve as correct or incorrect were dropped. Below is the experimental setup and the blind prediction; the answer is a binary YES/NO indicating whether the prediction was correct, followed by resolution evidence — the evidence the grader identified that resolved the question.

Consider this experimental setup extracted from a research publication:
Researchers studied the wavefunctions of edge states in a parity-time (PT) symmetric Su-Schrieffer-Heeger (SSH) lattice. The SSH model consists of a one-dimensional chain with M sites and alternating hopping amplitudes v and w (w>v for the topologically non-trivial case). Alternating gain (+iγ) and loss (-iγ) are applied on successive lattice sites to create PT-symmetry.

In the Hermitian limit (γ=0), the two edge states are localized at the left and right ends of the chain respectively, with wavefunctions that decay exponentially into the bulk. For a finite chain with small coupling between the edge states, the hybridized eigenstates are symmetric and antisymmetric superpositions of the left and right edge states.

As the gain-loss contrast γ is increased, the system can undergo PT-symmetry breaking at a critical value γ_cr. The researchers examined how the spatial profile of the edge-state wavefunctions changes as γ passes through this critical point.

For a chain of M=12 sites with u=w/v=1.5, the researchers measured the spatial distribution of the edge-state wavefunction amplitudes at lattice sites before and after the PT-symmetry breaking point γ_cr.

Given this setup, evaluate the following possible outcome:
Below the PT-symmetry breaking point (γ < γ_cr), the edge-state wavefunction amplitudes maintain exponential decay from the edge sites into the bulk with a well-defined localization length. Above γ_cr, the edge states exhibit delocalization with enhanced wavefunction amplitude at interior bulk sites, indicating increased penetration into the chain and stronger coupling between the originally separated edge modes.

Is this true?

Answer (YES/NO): NO